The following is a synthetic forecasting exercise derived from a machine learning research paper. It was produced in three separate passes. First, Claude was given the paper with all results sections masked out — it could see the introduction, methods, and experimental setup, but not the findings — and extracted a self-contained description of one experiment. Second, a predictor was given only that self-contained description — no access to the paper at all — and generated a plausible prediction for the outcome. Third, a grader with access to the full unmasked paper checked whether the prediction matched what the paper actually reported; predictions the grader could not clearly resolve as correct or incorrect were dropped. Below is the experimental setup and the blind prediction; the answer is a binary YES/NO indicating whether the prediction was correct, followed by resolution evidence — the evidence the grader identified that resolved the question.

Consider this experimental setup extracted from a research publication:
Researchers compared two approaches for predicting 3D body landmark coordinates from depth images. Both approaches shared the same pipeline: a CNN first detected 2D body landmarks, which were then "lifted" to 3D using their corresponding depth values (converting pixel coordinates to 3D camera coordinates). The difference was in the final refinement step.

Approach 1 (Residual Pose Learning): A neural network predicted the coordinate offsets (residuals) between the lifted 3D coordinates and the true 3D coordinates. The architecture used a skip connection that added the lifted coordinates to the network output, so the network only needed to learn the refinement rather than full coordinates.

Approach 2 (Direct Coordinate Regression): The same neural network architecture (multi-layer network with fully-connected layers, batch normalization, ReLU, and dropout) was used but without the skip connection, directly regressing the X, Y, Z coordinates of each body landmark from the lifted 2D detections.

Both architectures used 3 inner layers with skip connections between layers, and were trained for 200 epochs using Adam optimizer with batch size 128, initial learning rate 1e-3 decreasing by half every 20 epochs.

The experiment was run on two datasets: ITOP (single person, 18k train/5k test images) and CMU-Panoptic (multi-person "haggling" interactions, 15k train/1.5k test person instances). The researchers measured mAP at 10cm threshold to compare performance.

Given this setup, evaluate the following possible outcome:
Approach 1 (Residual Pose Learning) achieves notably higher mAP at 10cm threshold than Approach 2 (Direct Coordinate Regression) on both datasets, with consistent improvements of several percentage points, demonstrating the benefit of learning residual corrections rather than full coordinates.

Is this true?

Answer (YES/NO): NO